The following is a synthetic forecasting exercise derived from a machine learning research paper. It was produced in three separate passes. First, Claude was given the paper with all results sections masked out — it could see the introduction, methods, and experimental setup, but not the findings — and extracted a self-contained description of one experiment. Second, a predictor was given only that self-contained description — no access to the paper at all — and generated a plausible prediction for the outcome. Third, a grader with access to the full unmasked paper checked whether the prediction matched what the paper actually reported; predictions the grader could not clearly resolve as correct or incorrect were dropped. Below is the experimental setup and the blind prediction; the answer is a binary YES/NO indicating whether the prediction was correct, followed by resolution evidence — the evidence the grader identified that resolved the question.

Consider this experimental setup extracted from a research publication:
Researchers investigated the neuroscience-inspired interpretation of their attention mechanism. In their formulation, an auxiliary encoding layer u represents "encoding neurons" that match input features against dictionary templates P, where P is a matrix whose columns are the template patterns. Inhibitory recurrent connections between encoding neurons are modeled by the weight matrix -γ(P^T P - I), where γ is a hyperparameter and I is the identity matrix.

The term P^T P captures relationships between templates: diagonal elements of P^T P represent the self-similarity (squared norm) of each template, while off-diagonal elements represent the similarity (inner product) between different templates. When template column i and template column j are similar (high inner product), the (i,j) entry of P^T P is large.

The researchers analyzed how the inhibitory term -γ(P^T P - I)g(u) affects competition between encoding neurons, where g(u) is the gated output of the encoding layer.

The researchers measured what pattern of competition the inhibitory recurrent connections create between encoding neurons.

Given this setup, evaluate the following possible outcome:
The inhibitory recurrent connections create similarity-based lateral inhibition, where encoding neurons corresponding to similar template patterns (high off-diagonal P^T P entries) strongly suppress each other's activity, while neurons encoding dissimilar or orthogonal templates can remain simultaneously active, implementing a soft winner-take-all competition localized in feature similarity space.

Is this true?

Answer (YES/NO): YES